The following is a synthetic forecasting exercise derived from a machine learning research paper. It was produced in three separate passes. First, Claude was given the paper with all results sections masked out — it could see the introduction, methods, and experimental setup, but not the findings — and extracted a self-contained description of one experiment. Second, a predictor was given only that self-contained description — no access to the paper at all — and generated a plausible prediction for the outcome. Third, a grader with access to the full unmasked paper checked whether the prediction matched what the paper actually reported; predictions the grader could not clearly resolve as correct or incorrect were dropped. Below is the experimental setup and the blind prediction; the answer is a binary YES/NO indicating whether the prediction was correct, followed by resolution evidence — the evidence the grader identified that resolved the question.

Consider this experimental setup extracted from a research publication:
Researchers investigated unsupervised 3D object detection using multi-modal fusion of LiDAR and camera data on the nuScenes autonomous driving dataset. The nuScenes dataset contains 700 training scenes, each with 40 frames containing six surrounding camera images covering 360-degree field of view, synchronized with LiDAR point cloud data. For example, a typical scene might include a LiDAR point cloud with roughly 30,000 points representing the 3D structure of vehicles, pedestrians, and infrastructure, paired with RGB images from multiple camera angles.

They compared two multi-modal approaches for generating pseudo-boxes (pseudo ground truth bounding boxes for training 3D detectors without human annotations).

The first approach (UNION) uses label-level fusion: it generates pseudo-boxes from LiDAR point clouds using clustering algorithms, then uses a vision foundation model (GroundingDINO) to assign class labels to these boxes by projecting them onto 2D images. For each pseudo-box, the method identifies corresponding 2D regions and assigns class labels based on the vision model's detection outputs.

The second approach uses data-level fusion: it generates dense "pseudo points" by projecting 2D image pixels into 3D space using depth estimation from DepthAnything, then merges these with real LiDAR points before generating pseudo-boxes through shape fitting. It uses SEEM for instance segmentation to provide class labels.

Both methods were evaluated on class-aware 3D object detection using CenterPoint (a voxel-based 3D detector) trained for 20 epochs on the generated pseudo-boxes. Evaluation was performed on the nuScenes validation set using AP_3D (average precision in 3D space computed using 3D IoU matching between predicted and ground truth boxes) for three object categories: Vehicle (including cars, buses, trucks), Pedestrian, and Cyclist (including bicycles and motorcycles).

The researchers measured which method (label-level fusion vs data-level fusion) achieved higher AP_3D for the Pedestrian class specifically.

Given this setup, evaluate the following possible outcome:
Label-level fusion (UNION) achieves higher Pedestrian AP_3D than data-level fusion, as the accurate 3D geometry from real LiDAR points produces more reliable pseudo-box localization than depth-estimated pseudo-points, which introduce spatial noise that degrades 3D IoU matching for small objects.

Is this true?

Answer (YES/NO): YES